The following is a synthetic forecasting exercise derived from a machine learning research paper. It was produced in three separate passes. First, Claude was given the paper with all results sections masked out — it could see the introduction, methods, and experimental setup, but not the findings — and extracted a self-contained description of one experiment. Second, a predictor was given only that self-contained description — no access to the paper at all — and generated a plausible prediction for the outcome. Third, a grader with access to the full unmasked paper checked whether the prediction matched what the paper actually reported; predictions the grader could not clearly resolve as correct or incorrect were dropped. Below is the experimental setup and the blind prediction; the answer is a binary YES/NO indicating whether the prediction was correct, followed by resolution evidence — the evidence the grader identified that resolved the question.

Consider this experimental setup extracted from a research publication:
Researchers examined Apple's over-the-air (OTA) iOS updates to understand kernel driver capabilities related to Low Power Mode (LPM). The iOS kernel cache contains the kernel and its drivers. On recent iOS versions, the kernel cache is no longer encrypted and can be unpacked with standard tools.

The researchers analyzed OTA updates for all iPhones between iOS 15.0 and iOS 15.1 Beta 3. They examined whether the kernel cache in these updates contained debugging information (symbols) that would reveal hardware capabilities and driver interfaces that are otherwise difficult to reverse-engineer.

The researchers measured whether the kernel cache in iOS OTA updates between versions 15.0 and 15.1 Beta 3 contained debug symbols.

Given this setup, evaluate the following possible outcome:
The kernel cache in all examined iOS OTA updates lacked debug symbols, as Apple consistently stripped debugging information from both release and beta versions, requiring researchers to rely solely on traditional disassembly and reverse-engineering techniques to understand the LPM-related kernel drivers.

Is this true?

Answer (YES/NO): NO